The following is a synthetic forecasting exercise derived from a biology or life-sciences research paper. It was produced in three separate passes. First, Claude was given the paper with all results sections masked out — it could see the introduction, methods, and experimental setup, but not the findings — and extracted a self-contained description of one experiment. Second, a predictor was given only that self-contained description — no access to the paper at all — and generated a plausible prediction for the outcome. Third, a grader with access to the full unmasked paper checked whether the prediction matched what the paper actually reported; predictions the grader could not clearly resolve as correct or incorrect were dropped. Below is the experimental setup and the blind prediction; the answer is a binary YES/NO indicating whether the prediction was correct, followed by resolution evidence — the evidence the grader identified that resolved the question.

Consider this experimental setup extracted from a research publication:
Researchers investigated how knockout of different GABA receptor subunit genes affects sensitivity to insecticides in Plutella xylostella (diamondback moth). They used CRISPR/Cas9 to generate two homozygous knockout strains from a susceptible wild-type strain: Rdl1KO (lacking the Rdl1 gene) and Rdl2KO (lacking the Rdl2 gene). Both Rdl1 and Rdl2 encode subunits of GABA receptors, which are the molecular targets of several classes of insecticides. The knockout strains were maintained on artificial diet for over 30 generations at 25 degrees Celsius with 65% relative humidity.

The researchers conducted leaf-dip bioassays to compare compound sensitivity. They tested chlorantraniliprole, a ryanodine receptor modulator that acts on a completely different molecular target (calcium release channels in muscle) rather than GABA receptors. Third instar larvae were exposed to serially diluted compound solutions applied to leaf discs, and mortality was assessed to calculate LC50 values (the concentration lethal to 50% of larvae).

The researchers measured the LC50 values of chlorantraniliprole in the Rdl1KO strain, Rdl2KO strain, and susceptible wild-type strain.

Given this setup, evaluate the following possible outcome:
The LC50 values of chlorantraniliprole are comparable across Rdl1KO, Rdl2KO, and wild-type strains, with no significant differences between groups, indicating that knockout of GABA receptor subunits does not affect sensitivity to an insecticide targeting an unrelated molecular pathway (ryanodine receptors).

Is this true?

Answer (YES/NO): YES